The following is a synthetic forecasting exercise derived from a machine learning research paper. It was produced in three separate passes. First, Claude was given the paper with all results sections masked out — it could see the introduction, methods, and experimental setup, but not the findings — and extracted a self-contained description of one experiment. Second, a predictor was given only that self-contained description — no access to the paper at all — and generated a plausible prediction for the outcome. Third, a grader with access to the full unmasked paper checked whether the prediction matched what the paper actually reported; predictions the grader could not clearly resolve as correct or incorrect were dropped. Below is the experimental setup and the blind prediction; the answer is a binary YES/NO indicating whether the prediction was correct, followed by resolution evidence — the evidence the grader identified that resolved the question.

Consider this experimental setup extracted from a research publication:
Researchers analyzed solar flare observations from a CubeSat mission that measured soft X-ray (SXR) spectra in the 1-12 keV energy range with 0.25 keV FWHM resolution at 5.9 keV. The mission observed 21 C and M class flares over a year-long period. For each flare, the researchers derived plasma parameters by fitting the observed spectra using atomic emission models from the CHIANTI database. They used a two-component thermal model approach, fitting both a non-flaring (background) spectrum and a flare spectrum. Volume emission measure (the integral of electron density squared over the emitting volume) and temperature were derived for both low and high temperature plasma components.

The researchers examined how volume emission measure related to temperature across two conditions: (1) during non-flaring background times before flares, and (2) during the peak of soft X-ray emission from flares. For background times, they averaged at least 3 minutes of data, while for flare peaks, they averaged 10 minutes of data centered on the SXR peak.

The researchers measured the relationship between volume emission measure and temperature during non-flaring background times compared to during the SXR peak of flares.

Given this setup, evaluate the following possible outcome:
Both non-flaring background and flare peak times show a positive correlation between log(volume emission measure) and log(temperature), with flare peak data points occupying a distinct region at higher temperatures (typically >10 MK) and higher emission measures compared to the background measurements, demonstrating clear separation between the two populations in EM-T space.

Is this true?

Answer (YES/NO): NO